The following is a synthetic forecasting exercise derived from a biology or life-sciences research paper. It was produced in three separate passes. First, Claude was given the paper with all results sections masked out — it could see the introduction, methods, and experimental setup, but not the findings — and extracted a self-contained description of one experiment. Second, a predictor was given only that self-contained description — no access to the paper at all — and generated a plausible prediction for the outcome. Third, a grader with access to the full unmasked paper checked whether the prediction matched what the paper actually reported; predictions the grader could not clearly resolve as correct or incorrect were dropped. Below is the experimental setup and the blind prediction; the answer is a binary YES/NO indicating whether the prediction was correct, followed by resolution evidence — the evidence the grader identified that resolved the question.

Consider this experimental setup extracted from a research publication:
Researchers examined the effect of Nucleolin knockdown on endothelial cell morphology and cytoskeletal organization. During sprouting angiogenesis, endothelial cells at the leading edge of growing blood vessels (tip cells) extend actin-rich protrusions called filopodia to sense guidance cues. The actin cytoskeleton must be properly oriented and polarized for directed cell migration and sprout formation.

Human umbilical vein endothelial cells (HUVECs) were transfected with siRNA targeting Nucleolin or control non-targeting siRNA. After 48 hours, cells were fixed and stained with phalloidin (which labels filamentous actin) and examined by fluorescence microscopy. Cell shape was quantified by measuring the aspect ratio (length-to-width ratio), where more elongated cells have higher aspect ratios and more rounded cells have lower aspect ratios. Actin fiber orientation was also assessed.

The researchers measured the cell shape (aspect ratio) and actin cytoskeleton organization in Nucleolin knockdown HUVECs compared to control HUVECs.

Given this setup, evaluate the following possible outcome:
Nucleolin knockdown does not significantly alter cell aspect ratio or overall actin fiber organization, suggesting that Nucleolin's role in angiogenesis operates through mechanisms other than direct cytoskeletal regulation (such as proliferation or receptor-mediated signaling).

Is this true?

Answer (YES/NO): NO